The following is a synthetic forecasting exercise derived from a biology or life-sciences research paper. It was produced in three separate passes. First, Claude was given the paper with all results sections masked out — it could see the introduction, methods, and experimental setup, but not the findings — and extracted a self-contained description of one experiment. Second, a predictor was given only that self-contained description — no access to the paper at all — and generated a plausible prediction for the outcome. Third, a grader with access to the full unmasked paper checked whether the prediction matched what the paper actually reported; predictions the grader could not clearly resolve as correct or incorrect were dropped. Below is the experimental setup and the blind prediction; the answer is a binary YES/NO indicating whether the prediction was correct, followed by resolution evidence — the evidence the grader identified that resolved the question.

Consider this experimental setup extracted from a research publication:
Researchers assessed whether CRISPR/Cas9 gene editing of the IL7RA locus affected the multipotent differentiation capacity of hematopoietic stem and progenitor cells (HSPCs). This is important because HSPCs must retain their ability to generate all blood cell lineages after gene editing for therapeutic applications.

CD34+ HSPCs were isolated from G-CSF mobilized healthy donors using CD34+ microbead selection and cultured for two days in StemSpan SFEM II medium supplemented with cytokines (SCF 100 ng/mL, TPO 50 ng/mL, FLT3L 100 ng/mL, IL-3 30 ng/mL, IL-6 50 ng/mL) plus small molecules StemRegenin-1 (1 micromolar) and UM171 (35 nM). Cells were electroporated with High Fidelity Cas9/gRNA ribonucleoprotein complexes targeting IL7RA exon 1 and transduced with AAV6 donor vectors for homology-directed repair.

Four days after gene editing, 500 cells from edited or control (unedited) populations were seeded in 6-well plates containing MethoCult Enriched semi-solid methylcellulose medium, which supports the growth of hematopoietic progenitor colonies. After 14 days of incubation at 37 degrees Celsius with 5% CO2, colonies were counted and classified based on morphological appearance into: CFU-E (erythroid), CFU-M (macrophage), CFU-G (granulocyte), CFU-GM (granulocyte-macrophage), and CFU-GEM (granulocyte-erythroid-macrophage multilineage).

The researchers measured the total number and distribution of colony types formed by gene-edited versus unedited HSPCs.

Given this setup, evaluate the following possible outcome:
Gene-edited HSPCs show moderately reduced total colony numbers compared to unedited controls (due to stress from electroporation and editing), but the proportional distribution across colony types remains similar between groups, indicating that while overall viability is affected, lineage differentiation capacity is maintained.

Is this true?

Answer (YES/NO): NO